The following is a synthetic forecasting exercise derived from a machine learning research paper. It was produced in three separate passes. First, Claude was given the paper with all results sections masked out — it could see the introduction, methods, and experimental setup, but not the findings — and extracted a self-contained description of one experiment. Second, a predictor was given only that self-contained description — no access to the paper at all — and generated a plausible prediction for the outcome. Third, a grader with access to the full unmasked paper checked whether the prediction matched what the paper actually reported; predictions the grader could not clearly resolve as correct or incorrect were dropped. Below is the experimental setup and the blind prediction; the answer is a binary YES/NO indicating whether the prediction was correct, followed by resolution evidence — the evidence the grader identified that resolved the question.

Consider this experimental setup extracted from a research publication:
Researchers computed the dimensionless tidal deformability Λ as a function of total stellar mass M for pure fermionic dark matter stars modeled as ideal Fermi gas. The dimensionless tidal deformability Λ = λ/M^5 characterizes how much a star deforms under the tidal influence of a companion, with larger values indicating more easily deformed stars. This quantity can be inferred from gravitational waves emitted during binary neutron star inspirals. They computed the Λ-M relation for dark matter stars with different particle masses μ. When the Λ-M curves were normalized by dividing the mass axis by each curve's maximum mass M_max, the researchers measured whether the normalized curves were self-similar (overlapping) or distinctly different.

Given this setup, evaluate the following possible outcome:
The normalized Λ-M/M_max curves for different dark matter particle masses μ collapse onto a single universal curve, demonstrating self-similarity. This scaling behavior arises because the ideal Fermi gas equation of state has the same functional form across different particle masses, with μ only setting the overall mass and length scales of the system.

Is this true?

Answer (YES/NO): YES